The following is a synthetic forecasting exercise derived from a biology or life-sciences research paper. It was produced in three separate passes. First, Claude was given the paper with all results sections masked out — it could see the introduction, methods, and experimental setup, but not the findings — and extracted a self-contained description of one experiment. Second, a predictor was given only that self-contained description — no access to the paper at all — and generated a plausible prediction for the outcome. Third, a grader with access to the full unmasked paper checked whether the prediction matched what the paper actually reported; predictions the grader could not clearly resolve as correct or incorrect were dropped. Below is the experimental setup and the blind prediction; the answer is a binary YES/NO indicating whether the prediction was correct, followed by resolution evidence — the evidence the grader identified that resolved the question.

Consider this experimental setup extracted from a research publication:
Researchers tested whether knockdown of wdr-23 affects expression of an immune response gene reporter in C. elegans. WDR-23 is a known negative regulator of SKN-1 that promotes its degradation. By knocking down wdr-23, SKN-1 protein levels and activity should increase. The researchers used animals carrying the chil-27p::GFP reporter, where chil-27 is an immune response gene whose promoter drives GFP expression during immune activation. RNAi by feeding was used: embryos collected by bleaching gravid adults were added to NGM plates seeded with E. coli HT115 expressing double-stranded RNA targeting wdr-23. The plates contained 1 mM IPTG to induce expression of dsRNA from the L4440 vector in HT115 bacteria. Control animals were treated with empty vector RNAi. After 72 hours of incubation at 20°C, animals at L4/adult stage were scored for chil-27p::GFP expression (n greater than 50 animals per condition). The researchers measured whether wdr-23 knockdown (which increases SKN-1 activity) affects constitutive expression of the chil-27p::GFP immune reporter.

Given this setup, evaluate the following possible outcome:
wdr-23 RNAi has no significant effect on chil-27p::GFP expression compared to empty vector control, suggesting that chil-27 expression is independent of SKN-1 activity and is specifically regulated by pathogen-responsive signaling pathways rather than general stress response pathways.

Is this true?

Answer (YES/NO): YES